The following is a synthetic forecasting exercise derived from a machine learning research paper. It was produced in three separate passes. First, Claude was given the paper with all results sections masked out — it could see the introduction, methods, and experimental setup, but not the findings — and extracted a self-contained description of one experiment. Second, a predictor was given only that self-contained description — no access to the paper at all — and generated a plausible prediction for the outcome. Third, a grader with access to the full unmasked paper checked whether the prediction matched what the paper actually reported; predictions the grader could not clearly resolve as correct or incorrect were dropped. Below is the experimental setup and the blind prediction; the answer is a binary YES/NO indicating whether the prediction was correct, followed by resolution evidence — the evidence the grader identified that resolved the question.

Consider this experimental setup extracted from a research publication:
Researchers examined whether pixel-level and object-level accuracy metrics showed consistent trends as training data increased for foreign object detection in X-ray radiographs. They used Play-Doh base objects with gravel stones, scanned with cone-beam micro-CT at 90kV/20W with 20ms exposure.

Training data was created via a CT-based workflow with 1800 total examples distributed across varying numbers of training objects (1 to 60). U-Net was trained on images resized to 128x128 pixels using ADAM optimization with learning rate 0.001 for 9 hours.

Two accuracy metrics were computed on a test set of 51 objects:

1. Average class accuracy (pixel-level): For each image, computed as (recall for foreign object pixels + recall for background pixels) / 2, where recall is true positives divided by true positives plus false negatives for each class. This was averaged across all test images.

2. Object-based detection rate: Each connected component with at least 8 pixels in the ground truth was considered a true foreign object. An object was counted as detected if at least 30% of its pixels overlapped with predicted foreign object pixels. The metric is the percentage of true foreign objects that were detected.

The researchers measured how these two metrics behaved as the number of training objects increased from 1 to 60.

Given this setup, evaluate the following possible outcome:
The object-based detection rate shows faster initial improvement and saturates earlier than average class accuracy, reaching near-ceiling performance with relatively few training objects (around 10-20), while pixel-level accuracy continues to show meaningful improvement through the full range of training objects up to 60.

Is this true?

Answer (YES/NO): NO